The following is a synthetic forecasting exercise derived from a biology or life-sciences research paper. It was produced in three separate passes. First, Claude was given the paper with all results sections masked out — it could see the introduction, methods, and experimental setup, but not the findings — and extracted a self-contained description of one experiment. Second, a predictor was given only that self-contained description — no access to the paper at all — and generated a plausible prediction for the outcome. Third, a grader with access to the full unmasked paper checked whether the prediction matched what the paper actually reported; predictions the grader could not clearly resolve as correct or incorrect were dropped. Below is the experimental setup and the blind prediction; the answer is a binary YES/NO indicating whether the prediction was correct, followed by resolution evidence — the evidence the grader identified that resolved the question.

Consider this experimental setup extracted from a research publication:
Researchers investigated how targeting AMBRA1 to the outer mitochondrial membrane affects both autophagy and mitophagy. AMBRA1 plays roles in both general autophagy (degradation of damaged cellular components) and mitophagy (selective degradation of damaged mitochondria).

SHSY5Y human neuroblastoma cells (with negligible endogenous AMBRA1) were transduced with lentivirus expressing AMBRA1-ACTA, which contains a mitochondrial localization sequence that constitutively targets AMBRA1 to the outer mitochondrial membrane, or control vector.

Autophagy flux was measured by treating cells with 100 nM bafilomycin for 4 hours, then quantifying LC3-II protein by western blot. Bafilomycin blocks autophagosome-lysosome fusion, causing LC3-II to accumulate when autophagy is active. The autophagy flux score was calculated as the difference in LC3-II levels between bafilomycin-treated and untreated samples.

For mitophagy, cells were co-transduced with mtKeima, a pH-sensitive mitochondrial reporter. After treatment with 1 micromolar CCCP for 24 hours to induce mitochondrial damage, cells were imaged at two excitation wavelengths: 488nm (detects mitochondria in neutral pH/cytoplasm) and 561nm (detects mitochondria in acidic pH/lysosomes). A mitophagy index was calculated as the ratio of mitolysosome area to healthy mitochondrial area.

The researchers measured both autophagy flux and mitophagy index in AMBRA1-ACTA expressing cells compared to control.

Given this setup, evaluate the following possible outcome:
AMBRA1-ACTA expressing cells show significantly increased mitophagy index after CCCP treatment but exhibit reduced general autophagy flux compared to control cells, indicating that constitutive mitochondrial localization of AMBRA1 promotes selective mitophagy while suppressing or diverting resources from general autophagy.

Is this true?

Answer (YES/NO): NO